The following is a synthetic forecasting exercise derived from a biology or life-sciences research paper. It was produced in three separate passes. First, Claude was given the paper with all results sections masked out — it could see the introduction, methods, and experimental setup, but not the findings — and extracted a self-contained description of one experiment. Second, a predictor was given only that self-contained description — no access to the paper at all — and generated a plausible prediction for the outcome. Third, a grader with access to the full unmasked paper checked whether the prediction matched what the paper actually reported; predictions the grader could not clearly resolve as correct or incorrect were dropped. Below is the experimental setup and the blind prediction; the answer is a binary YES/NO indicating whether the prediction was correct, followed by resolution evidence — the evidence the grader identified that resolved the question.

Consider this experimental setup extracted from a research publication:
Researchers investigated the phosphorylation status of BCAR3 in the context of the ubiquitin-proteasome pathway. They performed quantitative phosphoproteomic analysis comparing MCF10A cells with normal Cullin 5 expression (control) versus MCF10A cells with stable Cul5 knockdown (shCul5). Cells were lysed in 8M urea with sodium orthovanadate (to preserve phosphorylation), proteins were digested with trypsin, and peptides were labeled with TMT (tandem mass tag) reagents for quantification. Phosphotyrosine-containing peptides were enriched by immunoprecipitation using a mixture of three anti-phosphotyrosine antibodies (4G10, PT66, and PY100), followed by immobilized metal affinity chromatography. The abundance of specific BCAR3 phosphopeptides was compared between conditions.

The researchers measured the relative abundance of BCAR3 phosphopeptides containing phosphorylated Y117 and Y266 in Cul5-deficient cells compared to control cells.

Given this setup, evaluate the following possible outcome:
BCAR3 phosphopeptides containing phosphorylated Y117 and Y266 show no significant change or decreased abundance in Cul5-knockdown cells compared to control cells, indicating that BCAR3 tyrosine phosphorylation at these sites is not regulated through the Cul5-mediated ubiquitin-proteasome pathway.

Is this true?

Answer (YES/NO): NO